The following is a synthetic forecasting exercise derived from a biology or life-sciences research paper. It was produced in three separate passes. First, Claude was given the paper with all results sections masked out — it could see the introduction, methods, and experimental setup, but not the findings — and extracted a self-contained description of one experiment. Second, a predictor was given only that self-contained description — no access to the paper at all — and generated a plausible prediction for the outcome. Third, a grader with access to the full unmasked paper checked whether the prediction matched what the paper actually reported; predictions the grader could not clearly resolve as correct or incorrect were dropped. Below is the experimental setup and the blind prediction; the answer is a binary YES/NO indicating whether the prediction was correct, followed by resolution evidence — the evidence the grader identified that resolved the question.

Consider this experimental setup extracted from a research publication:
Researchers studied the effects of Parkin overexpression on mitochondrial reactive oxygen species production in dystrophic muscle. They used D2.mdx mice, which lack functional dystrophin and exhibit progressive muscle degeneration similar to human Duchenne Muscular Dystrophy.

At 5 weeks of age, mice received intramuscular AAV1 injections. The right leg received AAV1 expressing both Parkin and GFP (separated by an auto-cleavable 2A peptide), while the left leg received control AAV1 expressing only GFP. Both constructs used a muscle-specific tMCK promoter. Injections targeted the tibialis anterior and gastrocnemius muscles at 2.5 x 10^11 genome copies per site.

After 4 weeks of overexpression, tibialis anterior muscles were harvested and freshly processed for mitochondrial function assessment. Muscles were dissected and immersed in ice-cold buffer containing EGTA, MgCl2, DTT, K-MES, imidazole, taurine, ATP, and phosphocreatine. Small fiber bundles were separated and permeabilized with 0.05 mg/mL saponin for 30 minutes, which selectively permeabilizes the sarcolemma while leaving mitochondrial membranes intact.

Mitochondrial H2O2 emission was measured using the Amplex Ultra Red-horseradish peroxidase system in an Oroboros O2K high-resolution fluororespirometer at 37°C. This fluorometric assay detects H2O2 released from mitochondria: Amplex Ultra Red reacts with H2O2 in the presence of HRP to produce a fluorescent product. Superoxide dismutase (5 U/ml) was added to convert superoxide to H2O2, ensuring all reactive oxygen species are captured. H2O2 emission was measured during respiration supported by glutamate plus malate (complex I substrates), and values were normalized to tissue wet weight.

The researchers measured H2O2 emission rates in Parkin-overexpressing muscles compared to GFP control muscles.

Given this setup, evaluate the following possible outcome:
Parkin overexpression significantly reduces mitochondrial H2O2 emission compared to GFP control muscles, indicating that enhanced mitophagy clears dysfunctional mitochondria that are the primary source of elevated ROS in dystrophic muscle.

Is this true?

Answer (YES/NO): NO